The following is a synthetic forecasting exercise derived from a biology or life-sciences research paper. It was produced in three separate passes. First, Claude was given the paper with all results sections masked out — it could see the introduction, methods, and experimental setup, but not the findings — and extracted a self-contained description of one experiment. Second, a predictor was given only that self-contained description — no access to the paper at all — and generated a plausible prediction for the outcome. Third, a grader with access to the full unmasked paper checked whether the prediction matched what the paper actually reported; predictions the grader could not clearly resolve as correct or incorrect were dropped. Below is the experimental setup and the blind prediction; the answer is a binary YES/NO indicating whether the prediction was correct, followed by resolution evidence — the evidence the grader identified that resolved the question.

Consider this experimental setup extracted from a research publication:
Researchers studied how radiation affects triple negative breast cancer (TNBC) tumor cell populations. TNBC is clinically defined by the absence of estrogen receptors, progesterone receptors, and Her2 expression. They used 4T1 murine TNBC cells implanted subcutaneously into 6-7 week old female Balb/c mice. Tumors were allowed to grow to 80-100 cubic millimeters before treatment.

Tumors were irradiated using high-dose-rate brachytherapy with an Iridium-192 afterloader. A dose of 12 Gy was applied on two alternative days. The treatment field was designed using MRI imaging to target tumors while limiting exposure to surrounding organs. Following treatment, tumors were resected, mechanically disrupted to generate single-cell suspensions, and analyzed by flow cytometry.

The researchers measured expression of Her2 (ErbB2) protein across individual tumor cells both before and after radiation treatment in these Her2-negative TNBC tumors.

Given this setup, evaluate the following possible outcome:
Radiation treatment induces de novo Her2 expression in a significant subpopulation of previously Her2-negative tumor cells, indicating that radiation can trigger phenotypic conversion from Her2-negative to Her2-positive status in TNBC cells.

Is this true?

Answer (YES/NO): YES